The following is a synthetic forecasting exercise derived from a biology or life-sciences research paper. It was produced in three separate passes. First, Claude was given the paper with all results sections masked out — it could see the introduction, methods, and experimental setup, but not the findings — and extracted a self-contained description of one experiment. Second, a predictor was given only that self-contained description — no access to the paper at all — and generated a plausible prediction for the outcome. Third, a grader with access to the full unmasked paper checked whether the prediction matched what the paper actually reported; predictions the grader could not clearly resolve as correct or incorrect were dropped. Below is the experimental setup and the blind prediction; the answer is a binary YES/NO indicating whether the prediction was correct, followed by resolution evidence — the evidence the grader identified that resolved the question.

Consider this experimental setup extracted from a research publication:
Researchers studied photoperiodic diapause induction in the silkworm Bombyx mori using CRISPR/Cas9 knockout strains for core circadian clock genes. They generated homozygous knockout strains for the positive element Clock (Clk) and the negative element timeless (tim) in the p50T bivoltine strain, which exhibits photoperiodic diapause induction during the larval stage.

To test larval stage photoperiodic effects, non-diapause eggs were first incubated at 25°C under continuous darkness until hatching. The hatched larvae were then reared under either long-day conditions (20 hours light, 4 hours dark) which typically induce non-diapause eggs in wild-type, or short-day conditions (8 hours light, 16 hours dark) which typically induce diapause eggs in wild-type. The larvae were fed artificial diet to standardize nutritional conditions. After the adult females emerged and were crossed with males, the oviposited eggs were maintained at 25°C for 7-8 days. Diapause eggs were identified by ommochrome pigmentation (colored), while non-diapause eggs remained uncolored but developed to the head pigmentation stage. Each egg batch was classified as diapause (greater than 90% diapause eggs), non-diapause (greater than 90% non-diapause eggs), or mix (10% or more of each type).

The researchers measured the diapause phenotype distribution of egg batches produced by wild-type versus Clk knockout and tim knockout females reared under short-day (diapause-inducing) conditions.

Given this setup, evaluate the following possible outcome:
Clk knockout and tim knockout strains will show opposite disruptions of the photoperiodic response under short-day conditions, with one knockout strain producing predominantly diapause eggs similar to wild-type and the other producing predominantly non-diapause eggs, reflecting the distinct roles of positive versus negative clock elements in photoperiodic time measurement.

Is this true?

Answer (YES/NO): NO